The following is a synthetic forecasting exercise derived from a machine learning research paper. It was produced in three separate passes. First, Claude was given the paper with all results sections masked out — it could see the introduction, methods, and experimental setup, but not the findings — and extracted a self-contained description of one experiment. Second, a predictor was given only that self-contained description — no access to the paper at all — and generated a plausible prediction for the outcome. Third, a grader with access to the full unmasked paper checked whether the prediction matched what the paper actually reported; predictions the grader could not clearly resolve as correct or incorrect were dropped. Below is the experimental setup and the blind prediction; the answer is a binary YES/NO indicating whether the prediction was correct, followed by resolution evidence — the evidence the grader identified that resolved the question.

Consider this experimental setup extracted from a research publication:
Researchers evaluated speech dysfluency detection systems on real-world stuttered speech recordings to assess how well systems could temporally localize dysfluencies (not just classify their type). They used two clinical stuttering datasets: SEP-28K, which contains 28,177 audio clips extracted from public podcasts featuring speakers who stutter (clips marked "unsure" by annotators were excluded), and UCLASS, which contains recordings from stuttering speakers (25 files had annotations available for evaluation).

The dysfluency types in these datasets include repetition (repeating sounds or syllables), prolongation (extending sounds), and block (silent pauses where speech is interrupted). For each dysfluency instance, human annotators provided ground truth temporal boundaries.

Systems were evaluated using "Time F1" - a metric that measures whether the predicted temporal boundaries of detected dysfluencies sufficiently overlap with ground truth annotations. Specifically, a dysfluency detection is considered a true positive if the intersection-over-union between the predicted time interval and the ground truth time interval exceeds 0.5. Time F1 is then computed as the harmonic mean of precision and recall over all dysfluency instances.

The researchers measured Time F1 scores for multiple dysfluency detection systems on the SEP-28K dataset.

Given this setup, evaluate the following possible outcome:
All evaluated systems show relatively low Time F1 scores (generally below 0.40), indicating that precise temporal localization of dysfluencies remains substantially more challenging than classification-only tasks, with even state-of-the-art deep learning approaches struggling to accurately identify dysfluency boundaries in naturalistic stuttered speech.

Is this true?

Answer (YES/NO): NO